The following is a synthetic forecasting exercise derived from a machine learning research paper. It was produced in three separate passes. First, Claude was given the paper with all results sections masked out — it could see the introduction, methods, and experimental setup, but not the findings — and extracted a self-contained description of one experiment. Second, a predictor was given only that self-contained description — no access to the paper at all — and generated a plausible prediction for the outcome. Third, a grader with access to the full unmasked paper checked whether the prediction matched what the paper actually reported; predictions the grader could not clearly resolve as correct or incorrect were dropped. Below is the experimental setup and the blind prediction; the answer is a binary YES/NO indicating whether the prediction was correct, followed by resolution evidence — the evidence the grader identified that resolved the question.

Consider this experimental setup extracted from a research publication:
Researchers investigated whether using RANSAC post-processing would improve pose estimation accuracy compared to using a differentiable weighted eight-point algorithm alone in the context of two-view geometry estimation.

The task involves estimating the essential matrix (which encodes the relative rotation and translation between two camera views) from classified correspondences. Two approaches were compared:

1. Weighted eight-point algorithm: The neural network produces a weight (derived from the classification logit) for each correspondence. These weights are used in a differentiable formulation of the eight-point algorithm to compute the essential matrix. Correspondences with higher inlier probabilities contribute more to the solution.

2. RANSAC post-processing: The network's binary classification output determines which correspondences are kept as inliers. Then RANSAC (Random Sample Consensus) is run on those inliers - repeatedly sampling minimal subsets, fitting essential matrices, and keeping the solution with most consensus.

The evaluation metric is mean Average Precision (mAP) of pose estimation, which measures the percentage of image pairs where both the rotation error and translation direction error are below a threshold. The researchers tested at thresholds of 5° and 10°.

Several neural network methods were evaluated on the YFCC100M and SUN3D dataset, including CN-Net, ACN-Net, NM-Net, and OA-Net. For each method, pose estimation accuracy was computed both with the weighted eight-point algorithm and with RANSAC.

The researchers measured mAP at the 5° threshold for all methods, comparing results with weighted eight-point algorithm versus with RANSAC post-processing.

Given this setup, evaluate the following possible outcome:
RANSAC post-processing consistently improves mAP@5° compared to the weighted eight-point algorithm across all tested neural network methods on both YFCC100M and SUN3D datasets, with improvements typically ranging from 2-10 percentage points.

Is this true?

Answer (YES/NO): NO